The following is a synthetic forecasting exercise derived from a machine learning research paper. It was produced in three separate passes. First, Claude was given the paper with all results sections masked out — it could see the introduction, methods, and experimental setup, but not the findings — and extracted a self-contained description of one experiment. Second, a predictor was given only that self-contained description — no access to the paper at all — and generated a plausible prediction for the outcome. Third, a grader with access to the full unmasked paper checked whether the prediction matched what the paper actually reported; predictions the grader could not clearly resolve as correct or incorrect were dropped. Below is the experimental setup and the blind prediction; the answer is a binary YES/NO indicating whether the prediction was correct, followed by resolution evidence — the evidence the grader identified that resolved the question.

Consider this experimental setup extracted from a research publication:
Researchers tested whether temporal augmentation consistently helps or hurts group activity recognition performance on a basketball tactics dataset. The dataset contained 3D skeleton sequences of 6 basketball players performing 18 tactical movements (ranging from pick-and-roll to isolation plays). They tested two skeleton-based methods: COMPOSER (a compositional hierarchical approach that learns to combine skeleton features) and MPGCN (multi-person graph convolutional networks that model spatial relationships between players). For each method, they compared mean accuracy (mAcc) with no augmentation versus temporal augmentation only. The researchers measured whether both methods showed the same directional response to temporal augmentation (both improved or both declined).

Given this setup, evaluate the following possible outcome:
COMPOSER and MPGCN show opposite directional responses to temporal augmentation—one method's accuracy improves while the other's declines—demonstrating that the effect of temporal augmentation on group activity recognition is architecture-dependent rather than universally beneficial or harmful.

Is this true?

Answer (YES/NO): YES